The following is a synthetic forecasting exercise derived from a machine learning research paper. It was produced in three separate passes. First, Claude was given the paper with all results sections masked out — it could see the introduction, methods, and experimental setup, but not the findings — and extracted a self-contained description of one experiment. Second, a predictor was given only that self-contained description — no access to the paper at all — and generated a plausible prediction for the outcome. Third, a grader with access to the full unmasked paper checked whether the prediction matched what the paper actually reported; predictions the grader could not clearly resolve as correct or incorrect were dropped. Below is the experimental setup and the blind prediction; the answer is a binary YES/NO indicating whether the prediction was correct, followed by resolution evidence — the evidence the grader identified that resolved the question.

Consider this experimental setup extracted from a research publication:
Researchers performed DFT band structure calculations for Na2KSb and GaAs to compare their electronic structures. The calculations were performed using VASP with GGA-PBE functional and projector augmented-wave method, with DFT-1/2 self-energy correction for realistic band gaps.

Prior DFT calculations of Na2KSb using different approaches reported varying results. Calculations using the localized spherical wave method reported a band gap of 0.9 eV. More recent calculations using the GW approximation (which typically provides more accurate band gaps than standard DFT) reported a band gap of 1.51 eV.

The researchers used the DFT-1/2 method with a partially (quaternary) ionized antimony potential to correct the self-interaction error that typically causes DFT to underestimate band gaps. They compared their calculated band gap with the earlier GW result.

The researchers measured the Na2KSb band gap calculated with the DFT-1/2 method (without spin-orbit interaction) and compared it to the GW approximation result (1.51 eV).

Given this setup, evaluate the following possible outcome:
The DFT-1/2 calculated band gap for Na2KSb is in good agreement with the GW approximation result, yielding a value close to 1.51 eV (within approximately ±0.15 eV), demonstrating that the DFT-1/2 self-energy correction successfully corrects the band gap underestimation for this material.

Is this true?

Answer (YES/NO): YES